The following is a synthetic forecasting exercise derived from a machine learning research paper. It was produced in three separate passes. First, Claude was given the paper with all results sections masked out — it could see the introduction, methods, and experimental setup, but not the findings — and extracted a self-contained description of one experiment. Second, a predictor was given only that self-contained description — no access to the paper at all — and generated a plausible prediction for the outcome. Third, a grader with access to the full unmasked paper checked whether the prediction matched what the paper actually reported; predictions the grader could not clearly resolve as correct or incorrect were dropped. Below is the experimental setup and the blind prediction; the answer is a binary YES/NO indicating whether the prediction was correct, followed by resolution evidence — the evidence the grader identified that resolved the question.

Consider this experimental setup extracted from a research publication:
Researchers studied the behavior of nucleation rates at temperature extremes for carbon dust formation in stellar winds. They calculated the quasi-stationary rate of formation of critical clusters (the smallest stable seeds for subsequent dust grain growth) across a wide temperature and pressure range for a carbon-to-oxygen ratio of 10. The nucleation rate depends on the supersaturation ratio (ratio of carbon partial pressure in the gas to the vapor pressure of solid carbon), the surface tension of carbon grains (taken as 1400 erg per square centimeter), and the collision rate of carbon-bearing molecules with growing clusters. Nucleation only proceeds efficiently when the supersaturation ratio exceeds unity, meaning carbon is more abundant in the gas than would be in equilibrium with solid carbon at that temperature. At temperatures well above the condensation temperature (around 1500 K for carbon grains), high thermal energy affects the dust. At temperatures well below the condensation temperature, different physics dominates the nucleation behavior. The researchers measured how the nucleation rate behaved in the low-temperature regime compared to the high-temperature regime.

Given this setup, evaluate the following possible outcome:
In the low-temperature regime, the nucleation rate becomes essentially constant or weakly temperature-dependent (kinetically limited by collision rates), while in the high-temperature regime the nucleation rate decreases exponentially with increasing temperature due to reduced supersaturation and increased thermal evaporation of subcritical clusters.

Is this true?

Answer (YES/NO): NO